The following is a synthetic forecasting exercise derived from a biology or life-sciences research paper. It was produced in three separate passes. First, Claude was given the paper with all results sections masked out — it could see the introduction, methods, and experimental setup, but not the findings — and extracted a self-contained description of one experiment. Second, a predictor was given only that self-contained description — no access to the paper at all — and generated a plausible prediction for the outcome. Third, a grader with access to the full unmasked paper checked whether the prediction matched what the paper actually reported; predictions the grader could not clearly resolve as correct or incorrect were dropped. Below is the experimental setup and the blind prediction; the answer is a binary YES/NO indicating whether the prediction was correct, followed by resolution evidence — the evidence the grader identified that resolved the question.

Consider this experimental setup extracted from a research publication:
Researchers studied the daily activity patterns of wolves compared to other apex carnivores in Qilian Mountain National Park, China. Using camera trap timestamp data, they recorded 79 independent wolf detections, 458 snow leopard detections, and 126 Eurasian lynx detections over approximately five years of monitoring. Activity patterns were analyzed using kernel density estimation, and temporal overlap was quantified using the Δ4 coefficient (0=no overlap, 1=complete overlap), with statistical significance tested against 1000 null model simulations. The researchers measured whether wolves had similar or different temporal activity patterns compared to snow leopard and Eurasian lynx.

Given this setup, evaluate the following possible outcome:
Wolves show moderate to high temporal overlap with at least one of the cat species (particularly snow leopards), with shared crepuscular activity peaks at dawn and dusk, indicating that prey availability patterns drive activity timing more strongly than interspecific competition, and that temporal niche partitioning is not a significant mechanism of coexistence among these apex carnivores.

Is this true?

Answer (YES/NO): NO